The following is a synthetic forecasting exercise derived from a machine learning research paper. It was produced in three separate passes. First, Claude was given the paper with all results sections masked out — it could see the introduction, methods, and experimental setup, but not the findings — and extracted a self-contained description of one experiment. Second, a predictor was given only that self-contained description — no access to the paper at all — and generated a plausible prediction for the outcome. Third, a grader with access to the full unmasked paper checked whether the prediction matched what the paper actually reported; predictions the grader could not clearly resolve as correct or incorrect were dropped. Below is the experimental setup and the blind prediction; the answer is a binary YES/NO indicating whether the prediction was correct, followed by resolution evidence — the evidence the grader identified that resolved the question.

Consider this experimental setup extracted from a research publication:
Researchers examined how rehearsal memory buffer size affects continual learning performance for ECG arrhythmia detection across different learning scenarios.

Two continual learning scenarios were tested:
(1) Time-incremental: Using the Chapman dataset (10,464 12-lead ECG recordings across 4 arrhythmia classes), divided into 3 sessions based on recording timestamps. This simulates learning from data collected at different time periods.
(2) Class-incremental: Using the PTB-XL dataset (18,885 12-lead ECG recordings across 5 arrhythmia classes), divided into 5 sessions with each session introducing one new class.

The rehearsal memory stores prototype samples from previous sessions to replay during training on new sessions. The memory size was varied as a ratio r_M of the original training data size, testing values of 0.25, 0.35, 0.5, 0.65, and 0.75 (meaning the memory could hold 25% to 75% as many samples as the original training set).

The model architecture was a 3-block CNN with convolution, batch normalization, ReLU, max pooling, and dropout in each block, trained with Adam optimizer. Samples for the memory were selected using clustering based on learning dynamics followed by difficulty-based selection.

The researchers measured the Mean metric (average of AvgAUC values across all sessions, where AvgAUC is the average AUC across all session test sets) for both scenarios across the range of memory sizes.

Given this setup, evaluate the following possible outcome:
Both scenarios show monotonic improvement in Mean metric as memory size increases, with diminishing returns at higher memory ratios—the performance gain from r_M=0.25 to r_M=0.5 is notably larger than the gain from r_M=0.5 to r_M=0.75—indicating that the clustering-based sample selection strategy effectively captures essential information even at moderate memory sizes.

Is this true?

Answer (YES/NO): NO